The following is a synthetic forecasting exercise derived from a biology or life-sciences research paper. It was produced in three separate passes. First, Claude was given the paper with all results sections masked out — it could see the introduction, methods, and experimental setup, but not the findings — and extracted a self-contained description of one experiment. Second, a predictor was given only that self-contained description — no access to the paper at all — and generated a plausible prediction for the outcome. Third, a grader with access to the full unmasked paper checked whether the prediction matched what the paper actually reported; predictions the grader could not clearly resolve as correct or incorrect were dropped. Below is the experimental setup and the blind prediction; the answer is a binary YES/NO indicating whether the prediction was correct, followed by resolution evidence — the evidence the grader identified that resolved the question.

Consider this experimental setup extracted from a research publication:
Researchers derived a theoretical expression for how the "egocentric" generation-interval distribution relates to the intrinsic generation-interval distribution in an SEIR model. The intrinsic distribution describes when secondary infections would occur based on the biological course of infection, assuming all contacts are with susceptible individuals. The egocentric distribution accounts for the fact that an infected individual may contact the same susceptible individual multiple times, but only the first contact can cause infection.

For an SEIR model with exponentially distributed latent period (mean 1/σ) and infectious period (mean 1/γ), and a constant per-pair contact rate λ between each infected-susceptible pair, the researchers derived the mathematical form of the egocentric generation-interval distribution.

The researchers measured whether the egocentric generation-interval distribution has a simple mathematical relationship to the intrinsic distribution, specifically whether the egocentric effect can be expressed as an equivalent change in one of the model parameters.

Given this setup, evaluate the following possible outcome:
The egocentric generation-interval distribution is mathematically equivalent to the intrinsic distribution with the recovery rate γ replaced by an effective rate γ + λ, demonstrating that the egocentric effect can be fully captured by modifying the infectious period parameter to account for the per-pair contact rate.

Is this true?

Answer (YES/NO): YES